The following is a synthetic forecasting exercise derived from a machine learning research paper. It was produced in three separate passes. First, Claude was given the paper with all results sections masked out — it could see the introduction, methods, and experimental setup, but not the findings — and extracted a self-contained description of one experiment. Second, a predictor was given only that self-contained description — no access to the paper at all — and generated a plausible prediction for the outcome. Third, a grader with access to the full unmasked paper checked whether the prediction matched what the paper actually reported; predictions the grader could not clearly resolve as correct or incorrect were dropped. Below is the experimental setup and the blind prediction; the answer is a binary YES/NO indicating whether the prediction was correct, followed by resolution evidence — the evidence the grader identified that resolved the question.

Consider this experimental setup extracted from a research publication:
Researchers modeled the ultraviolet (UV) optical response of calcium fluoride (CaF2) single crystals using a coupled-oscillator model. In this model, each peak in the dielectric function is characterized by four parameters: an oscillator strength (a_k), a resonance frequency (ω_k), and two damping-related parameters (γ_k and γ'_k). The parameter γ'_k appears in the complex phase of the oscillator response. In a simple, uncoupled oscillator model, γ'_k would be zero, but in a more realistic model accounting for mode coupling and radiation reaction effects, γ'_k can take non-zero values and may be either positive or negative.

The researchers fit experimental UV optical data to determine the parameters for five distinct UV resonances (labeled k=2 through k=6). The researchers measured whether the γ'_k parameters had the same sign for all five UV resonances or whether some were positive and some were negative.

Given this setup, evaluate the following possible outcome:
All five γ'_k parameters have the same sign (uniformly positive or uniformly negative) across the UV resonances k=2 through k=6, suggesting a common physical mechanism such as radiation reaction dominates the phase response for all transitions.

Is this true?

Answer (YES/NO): NO